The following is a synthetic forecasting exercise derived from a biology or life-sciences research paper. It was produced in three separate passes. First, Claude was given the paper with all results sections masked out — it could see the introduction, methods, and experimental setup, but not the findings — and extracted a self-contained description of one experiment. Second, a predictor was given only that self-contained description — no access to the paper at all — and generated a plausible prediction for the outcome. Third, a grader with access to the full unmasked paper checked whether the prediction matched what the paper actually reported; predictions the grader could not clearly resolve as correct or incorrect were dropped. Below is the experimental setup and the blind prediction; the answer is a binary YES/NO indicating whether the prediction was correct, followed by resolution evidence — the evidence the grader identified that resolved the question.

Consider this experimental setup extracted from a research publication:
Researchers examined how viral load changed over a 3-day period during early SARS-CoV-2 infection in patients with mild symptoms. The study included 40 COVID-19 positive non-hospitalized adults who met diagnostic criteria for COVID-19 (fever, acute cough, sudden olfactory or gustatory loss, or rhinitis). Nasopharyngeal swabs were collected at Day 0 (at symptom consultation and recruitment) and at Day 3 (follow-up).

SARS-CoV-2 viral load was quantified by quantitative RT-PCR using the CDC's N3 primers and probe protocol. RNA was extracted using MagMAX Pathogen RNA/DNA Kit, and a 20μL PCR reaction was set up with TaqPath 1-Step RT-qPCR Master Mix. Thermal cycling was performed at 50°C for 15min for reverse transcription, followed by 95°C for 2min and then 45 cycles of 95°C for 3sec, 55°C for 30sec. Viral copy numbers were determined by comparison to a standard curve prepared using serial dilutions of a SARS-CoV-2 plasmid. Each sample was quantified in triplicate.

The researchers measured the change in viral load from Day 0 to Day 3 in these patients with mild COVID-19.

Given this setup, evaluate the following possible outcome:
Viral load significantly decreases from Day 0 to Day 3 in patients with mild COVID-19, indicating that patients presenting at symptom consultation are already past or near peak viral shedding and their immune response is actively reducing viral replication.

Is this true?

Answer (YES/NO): YES